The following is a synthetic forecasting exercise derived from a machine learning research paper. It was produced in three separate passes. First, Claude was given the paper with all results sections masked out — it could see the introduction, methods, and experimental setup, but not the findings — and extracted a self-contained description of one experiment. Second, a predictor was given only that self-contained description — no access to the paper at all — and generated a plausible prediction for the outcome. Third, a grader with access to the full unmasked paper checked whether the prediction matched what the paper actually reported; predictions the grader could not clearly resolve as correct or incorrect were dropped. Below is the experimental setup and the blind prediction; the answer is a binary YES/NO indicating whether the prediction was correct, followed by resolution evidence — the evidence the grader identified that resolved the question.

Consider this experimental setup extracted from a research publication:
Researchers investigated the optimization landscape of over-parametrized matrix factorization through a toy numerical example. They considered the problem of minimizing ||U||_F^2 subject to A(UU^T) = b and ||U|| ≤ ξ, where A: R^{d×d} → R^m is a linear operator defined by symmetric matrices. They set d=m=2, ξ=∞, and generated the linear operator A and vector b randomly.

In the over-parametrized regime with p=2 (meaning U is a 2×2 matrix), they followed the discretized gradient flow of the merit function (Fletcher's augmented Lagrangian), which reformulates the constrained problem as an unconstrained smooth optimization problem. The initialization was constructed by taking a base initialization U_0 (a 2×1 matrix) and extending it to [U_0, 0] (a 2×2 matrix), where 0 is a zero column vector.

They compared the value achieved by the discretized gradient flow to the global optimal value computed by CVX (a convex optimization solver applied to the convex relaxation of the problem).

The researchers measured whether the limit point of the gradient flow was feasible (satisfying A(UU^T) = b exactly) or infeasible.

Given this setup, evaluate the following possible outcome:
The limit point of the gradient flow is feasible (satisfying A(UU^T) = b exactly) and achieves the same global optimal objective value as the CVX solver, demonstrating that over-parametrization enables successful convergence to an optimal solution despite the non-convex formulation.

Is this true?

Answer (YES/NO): NO